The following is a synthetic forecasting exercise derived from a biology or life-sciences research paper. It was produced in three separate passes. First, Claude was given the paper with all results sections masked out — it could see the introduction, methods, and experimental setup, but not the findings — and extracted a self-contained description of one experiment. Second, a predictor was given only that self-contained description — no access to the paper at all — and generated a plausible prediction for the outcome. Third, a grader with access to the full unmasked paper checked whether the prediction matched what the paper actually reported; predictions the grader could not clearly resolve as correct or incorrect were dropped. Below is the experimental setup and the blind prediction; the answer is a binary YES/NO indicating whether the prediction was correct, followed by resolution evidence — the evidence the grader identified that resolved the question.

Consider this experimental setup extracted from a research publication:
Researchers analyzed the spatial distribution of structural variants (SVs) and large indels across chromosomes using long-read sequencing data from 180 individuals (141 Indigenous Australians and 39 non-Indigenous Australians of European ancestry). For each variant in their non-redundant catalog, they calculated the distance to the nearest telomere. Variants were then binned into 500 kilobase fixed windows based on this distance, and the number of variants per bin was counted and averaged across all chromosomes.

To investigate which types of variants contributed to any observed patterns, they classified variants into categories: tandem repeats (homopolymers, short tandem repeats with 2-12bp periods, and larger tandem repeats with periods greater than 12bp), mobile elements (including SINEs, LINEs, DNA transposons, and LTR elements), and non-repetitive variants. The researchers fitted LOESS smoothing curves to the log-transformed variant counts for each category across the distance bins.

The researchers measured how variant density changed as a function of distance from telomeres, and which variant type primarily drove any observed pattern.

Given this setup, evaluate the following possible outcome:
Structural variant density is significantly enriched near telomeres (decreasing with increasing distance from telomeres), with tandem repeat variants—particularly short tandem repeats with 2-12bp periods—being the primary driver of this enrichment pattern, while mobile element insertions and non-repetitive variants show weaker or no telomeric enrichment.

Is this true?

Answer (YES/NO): NO